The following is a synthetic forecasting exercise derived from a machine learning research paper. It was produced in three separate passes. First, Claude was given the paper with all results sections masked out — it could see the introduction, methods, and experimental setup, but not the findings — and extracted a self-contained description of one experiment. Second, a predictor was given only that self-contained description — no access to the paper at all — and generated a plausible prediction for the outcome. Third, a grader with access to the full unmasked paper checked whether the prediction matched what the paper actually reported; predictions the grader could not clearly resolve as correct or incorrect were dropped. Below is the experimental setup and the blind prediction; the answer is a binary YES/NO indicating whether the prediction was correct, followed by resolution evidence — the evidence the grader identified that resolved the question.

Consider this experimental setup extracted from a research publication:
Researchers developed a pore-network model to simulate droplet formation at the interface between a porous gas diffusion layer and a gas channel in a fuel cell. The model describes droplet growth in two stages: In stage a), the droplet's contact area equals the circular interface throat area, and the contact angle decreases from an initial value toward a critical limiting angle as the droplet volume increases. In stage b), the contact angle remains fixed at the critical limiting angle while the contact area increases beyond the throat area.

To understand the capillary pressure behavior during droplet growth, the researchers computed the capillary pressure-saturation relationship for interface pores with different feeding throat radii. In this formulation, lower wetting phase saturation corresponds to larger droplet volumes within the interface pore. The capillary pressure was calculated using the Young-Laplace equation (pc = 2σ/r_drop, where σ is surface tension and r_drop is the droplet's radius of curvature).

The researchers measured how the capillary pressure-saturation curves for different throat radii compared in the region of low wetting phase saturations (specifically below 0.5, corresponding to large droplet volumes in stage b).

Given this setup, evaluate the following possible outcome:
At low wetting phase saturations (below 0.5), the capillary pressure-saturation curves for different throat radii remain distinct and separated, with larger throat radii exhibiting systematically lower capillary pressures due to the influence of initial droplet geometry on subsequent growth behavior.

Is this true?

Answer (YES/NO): NO